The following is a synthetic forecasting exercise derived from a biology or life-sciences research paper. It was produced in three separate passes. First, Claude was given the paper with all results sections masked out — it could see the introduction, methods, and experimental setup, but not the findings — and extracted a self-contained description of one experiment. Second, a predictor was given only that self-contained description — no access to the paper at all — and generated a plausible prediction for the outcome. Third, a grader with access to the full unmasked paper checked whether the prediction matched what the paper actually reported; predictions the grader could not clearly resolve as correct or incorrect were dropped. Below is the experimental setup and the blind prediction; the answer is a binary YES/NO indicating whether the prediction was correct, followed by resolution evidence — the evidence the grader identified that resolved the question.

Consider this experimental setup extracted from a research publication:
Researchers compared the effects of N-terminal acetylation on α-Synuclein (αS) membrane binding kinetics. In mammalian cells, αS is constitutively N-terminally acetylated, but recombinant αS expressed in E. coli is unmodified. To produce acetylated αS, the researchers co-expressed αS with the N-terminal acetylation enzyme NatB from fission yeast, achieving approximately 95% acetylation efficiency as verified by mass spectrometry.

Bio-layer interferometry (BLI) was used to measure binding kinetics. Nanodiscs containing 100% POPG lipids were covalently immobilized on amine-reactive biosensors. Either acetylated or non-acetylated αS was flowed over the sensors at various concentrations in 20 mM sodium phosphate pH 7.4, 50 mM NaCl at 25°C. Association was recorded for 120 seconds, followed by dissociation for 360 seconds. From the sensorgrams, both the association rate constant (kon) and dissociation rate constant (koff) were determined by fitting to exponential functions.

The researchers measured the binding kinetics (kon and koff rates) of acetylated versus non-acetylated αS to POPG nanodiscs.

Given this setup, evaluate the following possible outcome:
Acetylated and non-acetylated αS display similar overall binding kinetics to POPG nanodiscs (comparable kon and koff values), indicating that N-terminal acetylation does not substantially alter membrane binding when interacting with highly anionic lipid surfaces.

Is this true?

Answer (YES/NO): NO